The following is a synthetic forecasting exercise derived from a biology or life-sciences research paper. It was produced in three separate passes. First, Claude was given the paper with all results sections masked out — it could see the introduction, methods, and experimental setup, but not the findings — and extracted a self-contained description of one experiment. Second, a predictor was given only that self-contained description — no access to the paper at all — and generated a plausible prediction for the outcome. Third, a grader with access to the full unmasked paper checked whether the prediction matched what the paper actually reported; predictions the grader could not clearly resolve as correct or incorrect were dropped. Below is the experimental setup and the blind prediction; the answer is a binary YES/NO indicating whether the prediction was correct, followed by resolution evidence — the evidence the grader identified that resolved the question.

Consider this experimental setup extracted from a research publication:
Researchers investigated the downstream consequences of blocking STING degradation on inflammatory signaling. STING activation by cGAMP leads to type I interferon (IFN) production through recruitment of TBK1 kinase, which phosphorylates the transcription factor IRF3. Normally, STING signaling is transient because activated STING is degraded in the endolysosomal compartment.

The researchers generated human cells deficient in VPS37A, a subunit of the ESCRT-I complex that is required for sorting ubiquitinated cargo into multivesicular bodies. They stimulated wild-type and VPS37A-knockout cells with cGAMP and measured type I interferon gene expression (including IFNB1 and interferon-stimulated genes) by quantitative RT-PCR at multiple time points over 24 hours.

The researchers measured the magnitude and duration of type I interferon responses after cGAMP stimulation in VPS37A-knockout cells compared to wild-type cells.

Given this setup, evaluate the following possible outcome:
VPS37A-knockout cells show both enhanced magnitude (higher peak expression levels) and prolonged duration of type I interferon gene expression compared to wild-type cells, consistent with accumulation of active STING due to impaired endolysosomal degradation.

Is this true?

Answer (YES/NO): YES